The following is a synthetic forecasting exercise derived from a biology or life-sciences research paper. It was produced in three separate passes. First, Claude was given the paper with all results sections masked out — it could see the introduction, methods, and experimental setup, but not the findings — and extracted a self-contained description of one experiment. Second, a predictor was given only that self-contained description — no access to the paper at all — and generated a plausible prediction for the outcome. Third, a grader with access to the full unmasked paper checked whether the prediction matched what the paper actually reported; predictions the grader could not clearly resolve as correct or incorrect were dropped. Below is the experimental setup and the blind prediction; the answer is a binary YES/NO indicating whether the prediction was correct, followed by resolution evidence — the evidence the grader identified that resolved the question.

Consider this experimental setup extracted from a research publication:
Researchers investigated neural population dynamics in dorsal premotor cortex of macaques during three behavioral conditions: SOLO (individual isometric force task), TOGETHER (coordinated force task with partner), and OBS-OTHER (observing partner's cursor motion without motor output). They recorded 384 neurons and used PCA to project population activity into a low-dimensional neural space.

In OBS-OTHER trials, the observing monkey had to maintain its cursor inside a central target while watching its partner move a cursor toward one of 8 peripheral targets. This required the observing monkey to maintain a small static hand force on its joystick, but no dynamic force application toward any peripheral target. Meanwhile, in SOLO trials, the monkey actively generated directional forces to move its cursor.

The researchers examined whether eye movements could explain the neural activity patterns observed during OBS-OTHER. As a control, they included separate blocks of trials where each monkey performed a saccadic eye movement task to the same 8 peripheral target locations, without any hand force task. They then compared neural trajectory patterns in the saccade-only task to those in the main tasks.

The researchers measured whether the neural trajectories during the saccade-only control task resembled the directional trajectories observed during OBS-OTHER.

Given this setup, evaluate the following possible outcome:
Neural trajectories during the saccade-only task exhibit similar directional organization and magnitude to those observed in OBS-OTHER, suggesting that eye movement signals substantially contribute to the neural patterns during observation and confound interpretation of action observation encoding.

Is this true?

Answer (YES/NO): NO